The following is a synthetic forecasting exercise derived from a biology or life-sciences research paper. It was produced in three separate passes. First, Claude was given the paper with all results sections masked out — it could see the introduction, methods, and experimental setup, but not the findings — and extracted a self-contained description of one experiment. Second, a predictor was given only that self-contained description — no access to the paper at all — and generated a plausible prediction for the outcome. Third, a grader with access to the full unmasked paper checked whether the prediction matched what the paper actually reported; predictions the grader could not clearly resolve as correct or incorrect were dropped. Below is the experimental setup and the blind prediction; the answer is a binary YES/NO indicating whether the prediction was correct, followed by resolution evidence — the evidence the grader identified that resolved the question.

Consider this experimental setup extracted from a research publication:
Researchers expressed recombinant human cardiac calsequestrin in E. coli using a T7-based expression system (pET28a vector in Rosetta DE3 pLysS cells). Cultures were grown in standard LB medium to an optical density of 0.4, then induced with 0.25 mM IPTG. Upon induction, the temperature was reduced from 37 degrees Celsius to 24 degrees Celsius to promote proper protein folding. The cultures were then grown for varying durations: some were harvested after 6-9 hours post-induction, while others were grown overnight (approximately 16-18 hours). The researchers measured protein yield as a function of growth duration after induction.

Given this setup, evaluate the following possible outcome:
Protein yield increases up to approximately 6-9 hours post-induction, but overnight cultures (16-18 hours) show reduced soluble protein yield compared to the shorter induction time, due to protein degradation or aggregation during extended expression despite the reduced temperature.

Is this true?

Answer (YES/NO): YES